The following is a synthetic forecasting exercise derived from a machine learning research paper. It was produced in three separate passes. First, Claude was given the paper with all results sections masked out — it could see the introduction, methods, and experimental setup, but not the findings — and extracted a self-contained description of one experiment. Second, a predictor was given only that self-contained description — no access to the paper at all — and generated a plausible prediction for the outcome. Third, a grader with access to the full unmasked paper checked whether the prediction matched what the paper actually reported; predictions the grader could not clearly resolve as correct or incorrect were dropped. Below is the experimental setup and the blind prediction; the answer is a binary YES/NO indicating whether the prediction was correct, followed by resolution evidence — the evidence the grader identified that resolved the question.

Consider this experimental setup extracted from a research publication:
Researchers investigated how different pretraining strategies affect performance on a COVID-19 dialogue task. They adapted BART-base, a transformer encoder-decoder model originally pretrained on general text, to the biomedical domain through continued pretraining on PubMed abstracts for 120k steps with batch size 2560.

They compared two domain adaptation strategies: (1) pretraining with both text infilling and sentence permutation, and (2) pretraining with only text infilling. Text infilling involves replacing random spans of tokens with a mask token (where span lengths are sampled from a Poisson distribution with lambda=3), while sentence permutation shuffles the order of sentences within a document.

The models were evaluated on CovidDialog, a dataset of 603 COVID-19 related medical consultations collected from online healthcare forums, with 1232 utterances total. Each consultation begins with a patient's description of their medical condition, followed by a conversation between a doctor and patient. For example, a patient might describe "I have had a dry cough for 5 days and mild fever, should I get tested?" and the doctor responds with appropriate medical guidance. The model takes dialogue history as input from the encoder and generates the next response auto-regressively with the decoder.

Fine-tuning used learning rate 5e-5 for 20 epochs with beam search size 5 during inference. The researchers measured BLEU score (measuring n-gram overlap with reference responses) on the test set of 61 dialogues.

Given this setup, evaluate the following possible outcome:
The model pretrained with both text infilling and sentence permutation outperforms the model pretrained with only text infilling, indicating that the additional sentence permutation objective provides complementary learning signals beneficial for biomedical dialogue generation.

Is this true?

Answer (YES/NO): NO